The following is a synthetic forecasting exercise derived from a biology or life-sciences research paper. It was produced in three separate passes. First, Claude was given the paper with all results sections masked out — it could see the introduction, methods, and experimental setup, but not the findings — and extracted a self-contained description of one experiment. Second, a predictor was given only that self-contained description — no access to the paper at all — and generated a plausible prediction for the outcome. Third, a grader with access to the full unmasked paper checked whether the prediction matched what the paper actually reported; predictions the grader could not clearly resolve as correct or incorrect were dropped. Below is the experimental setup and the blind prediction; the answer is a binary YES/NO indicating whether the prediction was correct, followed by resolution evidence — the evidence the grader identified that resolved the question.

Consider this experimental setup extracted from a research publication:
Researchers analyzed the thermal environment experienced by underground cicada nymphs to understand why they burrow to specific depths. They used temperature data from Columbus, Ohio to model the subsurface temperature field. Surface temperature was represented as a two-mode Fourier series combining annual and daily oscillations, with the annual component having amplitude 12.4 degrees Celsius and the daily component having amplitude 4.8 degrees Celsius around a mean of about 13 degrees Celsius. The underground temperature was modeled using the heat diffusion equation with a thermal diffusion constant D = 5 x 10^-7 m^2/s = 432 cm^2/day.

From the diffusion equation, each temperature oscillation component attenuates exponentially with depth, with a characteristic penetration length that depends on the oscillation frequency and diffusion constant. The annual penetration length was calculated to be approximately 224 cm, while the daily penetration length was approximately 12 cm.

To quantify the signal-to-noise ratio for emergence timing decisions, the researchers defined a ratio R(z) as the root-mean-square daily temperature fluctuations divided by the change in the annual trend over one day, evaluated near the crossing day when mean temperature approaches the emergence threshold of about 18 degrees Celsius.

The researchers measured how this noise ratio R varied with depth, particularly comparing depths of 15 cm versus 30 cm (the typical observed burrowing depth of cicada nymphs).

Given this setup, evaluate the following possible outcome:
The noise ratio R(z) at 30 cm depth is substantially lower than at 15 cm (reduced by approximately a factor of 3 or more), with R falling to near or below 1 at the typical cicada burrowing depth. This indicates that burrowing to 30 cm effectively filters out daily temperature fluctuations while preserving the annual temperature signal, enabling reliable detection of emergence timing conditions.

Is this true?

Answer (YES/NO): YES